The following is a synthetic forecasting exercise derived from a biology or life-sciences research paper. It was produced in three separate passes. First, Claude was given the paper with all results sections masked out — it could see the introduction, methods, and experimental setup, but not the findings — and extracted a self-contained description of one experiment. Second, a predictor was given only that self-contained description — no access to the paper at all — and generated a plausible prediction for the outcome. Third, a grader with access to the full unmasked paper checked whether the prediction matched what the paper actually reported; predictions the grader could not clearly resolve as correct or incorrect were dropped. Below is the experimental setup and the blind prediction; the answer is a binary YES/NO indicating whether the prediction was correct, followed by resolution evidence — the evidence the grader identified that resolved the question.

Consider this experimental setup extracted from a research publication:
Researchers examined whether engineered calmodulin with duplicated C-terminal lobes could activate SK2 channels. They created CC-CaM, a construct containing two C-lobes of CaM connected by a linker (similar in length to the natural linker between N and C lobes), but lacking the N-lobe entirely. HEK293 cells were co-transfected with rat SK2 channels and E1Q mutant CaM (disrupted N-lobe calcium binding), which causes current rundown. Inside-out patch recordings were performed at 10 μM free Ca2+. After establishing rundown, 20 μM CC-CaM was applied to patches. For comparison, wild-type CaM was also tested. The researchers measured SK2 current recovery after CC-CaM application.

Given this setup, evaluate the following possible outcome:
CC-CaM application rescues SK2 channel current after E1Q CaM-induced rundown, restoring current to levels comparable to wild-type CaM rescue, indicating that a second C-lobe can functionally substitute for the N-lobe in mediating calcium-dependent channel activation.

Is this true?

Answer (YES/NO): NO